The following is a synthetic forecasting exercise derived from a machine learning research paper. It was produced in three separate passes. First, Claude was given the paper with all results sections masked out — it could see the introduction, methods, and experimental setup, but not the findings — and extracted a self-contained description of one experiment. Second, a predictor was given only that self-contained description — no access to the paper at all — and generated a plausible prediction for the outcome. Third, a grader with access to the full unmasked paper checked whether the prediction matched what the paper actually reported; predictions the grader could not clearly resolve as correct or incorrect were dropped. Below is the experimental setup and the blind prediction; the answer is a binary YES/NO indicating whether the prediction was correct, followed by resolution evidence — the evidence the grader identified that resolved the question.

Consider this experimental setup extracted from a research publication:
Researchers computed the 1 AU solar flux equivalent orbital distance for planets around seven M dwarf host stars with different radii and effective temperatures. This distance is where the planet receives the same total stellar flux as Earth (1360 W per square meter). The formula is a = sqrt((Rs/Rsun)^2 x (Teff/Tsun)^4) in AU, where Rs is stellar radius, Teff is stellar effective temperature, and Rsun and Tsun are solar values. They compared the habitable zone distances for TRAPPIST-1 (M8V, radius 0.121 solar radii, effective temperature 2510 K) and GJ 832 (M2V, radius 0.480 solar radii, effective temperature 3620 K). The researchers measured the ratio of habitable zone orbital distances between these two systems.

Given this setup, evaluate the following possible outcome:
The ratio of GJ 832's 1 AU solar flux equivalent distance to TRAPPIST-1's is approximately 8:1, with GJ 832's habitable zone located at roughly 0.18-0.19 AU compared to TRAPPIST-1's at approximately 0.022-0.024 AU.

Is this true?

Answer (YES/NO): YES